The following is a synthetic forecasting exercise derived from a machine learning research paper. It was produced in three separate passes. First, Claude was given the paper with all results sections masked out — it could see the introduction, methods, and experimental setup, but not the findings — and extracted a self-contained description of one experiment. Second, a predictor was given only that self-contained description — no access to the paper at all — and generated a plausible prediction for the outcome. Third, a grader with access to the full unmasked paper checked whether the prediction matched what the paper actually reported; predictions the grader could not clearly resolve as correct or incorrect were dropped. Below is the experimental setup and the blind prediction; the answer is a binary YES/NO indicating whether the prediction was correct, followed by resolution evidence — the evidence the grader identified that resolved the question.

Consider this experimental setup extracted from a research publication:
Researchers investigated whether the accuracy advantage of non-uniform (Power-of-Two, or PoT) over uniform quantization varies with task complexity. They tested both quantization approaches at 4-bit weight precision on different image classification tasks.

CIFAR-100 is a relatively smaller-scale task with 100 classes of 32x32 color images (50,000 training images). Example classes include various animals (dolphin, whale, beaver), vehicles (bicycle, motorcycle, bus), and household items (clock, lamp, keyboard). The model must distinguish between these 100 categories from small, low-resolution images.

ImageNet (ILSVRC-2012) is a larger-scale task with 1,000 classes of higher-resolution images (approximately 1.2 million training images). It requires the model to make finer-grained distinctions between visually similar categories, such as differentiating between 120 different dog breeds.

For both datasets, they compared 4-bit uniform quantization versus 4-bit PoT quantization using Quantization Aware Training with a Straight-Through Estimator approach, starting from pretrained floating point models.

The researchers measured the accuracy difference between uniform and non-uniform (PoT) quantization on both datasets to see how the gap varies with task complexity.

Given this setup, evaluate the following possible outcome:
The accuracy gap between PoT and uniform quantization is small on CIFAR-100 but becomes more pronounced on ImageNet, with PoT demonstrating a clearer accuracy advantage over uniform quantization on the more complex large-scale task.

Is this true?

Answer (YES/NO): YES